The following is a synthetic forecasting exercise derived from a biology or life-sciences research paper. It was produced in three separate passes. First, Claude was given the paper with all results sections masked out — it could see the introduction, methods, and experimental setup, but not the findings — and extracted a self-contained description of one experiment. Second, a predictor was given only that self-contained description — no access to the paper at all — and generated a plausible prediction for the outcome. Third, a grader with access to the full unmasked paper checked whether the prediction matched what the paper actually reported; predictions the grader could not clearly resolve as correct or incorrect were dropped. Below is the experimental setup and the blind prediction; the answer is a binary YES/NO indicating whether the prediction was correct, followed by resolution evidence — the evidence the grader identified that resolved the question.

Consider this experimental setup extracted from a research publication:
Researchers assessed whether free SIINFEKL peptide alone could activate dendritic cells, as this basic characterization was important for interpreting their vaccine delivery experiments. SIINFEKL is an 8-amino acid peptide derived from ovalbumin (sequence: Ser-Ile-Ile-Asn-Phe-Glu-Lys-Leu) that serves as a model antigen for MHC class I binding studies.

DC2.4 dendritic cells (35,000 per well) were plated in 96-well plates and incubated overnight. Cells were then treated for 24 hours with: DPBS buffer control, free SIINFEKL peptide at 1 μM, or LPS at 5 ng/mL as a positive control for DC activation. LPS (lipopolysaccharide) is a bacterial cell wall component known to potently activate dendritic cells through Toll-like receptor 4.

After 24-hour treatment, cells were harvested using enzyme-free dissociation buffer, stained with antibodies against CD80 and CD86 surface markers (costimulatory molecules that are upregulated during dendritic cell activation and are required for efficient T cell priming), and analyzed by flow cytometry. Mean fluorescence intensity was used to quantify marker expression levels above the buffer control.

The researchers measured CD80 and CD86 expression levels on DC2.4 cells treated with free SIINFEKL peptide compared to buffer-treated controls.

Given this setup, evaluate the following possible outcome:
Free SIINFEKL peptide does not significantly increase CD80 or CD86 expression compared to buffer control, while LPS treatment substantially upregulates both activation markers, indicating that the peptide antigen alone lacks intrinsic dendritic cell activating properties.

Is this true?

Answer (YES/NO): YES